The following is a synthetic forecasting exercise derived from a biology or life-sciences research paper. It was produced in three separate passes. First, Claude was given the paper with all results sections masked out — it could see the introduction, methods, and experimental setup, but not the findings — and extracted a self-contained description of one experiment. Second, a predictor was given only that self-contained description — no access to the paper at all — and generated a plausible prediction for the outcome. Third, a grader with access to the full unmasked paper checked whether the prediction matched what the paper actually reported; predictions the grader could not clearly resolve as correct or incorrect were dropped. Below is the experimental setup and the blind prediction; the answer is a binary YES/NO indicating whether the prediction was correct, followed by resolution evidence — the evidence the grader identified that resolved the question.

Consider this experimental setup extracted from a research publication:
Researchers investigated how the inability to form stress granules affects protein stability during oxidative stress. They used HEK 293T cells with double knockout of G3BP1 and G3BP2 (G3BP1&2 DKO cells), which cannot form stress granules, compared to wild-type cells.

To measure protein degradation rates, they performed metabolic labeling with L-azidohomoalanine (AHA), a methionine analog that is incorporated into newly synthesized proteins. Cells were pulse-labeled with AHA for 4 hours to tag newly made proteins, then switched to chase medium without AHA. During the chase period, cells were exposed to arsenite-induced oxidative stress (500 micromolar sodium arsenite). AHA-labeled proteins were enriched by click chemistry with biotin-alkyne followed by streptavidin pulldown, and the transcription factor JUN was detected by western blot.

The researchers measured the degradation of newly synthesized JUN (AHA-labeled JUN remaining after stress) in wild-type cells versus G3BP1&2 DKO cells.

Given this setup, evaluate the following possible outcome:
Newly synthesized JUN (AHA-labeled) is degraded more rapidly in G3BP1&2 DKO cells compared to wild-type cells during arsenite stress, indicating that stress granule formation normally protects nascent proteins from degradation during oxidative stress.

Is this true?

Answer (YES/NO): YES